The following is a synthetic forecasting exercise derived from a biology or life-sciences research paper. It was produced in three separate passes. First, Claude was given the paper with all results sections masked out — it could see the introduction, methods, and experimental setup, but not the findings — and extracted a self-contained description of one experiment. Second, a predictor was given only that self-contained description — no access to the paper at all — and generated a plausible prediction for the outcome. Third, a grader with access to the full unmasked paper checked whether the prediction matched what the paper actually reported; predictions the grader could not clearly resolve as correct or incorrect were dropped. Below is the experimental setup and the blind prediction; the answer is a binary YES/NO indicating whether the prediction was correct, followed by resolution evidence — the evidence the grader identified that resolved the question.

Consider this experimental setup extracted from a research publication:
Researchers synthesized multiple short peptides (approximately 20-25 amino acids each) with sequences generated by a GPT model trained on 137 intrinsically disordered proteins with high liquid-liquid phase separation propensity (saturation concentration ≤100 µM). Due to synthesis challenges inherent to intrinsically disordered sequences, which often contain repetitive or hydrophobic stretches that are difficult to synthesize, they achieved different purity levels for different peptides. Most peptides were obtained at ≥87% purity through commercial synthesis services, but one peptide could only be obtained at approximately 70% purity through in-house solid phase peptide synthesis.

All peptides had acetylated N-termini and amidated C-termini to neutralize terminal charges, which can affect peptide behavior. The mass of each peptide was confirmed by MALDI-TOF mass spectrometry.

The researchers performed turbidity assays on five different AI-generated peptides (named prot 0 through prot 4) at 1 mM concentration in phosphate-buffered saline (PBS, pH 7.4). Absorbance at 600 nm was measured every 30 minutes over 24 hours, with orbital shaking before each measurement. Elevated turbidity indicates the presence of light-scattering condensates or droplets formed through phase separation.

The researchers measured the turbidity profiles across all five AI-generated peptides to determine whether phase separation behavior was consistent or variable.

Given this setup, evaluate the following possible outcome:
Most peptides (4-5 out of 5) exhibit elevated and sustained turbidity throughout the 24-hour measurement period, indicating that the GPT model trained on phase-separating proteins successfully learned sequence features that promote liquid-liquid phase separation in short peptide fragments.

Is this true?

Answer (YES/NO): YES